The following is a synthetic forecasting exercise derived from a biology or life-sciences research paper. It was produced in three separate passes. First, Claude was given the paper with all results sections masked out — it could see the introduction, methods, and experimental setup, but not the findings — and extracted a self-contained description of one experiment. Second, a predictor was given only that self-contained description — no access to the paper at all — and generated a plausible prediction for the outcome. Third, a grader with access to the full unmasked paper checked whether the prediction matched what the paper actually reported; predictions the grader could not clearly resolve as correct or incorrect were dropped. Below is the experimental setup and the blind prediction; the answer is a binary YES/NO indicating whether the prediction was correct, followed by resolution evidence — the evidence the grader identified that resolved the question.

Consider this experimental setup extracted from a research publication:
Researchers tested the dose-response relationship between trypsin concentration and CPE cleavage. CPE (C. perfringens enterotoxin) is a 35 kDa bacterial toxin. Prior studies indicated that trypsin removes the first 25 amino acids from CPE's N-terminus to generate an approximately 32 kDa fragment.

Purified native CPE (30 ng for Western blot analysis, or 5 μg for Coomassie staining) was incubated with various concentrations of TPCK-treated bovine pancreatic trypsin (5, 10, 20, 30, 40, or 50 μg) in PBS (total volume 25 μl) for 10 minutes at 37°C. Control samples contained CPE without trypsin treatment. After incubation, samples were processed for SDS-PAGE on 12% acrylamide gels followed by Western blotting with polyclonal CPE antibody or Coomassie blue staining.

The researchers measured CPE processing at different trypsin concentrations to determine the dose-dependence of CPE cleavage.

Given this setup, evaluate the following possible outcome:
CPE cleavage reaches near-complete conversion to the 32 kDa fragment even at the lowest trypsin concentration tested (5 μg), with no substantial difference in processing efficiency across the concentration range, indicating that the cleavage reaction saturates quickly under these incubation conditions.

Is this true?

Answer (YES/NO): YES